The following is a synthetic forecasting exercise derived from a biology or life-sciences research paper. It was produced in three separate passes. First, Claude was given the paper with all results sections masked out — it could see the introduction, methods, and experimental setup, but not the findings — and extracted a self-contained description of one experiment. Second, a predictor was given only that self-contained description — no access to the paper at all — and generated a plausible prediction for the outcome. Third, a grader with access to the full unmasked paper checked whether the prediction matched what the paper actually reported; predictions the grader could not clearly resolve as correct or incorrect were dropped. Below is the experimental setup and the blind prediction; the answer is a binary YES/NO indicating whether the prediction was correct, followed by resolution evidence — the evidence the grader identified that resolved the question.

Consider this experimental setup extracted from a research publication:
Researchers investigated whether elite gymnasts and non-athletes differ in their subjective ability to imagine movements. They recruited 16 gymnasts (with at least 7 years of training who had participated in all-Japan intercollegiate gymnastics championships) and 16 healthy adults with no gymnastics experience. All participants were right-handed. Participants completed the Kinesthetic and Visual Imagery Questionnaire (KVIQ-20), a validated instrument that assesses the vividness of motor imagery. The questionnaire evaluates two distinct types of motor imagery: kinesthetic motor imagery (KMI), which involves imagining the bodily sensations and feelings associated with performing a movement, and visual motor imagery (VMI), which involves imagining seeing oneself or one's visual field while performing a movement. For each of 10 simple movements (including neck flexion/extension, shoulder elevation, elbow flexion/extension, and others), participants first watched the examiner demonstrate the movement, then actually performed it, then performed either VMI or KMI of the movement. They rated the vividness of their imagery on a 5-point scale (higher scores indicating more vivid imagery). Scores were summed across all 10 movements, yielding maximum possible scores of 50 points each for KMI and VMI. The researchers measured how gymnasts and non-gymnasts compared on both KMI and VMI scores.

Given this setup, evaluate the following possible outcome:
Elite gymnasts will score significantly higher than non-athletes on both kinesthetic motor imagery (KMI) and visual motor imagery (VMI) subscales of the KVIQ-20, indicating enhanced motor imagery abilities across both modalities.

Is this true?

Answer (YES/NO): YES